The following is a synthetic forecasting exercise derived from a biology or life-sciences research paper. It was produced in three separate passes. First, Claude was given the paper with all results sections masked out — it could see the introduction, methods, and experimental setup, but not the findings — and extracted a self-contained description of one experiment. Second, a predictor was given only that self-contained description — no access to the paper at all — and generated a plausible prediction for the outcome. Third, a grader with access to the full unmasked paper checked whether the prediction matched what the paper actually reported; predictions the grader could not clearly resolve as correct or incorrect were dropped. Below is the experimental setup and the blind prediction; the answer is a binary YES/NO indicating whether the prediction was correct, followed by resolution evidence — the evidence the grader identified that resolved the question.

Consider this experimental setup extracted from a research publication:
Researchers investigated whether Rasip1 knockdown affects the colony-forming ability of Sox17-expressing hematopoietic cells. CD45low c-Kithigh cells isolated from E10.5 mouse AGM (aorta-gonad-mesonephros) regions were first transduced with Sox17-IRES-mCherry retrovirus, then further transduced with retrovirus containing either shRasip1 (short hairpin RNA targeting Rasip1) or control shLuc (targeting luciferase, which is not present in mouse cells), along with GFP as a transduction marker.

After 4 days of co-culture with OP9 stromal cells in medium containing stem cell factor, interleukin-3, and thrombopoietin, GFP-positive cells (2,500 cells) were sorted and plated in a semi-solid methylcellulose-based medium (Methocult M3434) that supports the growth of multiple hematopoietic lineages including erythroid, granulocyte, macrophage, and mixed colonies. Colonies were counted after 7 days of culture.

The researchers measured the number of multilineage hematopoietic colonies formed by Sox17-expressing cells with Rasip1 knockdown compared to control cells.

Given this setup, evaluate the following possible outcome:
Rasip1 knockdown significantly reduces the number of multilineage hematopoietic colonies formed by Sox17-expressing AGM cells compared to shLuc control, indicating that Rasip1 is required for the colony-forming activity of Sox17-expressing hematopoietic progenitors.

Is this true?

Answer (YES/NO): YES